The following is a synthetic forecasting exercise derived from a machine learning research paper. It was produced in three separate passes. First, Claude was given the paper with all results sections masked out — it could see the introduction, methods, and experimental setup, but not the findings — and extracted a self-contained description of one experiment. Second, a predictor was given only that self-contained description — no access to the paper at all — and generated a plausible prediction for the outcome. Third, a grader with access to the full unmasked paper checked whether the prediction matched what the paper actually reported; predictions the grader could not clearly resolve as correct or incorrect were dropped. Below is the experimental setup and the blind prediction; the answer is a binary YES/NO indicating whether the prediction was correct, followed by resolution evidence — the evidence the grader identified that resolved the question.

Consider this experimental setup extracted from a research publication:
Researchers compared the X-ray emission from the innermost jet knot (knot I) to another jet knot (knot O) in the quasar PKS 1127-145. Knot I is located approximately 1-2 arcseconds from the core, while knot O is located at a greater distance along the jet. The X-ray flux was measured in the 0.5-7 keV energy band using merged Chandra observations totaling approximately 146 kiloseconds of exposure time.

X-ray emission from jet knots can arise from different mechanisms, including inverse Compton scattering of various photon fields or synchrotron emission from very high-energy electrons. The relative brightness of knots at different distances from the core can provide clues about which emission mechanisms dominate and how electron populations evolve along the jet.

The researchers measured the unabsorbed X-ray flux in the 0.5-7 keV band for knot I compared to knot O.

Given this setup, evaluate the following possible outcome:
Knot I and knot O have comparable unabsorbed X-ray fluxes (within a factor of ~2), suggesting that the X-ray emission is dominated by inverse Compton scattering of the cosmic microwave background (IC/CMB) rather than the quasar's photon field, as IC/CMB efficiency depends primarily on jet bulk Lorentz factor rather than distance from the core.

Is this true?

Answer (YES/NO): NO